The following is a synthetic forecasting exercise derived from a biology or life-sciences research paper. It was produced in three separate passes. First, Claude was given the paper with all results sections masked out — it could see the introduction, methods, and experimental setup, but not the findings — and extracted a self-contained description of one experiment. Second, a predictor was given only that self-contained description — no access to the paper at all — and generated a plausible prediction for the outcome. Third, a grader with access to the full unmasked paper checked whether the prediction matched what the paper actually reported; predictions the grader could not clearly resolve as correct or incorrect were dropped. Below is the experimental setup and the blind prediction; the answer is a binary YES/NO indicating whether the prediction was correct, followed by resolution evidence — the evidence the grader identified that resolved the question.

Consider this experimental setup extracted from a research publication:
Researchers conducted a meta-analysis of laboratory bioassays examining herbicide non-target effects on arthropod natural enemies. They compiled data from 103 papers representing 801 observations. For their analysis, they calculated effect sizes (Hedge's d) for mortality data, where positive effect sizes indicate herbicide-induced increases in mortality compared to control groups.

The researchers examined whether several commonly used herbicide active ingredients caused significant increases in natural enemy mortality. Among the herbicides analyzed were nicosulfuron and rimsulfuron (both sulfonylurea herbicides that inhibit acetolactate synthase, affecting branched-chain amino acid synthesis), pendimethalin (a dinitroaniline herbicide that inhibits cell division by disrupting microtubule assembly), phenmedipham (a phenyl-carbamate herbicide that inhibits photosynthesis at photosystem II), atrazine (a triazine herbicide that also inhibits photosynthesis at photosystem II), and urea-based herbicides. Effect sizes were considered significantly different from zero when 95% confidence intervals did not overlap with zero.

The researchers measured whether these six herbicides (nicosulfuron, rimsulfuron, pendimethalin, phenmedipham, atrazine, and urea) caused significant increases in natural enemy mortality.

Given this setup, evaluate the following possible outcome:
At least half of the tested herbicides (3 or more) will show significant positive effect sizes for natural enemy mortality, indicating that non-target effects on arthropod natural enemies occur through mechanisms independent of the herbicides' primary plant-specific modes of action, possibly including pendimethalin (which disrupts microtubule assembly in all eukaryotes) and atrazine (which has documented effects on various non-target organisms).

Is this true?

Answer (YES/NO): NO